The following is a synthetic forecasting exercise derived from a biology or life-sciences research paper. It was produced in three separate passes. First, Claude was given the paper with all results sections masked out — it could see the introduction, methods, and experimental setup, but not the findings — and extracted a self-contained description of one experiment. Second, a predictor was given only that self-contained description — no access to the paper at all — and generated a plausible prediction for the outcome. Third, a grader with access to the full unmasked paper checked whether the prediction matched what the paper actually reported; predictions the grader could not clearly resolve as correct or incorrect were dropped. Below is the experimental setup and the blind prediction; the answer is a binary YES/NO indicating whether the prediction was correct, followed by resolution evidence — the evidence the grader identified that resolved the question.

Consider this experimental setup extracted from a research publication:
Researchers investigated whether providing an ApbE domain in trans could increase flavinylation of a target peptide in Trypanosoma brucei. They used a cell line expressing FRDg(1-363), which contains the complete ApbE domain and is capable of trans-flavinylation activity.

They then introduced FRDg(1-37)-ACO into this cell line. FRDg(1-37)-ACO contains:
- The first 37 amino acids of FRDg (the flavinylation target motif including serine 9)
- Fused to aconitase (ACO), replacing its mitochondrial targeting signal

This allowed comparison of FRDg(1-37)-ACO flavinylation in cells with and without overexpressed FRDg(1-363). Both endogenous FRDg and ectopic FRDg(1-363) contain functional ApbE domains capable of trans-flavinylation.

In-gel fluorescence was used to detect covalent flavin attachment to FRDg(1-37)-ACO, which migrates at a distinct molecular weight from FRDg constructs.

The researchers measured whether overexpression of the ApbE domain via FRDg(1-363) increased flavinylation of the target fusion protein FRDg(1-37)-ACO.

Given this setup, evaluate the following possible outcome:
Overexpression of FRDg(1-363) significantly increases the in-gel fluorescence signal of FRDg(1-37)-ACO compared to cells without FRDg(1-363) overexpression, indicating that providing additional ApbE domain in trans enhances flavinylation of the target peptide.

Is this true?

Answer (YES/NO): YES